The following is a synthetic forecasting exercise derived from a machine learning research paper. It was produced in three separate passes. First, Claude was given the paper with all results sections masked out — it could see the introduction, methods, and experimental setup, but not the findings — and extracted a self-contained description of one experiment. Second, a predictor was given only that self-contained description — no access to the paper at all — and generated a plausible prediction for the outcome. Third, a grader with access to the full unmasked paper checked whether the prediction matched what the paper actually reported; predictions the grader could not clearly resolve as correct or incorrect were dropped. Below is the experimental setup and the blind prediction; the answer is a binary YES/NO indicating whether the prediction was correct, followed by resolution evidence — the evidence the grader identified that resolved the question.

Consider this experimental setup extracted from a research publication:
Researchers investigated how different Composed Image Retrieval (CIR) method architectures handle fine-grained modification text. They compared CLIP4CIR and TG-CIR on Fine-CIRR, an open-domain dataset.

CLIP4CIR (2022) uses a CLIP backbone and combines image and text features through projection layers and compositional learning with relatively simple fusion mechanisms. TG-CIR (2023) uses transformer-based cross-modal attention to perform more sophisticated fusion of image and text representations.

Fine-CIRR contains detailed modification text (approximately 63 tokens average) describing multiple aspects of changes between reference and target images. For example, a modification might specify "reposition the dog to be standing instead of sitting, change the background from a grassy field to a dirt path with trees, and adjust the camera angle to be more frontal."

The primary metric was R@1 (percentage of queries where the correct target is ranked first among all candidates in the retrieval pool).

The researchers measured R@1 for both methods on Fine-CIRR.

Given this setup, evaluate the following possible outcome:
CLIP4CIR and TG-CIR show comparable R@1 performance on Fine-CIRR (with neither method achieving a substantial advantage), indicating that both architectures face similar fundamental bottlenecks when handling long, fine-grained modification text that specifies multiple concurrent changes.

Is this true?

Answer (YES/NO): NO